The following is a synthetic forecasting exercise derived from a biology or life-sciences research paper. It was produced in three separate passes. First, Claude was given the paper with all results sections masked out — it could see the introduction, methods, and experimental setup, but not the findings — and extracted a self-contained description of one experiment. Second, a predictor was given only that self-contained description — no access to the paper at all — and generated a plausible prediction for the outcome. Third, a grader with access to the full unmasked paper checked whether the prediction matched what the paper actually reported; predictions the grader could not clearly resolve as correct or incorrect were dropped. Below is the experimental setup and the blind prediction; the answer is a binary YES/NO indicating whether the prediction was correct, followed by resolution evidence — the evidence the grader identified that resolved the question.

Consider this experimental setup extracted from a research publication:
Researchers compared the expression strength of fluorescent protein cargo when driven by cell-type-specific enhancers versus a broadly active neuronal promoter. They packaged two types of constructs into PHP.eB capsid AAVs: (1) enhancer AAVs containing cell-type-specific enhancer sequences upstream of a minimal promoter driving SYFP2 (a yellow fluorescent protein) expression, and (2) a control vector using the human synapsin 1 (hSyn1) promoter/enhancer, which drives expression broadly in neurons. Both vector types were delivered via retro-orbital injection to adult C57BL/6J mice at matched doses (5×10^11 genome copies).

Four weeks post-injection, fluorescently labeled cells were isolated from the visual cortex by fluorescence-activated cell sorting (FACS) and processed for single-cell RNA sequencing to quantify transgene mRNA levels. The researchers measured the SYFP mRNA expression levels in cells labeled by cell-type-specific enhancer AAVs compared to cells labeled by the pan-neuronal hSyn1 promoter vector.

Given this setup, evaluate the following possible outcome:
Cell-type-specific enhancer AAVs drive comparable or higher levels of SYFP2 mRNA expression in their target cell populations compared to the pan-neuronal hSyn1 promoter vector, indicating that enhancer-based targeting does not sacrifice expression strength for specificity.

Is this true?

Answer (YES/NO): NO